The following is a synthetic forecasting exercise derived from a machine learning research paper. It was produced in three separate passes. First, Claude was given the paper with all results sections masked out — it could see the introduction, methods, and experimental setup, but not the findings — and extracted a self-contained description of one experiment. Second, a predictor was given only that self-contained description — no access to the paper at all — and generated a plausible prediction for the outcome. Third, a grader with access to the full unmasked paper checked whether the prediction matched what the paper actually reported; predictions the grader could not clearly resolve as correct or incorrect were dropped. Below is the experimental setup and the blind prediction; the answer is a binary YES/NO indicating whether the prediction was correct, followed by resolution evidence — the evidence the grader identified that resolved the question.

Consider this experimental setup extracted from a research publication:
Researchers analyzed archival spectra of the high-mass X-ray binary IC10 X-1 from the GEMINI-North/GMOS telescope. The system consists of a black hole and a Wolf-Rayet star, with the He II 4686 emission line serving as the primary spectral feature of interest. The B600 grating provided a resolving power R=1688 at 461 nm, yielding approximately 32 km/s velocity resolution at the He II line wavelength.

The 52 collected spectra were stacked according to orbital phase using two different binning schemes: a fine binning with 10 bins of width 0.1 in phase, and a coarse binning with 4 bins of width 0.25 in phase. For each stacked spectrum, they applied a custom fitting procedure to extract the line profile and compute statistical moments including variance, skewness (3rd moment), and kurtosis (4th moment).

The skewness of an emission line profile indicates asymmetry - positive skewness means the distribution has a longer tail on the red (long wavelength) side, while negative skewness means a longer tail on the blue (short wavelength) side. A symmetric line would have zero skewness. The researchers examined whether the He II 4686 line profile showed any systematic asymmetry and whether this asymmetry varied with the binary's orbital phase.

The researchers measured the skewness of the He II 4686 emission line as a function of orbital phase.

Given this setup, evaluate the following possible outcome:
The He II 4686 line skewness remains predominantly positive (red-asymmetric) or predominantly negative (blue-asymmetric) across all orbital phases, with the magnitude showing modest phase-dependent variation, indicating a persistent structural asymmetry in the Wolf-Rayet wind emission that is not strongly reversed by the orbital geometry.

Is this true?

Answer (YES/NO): NO